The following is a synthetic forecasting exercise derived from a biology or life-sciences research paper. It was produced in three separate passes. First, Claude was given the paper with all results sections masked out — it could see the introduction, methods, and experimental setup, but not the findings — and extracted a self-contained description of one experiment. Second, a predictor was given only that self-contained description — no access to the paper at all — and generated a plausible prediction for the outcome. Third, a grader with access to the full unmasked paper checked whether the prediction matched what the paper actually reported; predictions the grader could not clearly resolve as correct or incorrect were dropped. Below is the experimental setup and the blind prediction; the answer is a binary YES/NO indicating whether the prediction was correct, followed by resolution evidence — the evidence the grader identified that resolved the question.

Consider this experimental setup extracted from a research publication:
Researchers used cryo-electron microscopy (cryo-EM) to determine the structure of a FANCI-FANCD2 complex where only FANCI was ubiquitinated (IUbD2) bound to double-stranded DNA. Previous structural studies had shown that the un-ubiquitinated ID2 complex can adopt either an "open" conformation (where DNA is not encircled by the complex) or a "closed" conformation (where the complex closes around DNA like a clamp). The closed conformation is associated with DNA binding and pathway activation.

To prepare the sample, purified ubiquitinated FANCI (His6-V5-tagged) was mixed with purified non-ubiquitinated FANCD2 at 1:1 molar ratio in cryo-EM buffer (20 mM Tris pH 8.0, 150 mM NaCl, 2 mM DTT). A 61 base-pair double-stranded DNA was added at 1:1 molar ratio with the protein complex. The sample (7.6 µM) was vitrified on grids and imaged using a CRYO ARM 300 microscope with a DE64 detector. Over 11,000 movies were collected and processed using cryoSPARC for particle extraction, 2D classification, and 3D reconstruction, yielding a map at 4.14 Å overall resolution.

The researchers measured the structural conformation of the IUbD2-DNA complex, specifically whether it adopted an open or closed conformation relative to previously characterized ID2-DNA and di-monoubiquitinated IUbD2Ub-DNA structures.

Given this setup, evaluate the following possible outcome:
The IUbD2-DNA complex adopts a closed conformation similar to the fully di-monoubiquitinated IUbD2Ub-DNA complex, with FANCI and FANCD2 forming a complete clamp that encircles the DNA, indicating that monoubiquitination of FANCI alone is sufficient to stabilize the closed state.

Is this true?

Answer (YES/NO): YES